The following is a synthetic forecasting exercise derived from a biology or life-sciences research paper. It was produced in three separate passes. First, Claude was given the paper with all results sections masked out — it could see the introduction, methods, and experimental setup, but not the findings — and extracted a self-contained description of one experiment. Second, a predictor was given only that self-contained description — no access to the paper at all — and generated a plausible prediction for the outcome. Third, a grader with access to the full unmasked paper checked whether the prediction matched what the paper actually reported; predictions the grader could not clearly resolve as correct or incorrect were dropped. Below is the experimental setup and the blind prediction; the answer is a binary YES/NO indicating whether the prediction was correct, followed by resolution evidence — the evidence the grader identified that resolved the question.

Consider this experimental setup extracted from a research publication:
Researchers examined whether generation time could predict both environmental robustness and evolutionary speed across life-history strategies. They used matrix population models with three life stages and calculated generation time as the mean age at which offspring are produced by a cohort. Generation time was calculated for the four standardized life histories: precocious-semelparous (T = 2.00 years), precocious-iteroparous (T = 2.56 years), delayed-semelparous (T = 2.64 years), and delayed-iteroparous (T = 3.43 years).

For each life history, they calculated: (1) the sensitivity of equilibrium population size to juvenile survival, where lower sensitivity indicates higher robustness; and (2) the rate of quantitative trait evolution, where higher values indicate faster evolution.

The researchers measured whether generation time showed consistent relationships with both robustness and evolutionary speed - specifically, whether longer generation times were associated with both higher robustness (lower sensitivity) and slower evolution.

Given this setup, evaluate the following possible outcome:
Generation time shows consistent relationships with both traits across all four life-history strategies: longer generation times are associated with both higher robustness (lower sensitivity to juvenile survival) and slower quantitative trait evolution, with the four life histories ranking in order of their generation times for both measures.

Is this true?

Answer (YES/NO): YES